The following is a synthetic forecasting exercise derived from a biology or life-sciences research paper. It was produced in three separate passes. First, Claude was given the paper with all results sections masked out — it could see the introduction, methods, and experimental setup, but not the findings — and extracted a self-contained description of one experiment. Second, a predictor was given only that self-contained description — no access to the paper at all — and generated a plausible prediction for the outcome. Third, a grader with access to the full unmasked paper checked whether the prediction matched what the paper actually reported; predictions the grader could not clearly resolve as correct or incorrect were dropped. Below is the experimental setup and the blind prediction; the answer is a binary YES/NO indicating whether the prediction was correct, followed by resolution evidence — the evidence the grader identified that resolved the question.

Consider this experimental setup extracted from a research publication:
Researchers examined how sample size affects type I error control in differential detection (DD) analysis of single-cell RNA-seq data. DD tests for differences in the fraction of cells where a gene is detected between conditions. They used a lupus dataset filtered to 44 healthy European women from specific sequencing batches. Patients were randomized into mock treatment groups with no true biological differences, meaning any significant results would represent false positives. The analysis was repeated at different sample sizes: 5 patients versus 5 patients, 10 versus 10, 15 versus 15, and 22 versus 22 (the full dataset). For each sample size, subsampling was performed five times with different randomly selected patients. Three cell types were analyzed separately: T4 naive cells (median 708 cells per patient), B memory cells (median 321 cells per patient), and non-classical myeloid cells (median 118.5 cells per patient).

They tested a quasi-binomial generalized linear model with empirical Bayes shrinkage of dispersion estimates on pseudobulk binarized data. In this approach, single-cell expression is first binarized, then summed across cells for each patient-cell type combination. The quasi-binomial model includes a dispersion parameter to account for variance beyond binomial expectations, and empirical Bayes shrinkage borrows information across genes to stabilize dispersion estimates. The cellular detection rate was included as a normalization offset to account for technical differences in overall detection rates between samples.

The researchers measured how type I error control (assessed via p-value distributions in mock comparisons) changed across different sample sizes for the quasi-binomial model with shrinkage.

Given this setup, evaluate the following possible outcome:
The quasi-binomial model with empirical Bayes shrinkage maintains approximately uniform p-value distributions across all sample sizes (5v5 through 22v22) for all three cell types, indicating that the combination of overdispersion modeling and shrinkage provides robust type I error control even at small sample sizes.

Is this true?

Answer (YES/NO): YES